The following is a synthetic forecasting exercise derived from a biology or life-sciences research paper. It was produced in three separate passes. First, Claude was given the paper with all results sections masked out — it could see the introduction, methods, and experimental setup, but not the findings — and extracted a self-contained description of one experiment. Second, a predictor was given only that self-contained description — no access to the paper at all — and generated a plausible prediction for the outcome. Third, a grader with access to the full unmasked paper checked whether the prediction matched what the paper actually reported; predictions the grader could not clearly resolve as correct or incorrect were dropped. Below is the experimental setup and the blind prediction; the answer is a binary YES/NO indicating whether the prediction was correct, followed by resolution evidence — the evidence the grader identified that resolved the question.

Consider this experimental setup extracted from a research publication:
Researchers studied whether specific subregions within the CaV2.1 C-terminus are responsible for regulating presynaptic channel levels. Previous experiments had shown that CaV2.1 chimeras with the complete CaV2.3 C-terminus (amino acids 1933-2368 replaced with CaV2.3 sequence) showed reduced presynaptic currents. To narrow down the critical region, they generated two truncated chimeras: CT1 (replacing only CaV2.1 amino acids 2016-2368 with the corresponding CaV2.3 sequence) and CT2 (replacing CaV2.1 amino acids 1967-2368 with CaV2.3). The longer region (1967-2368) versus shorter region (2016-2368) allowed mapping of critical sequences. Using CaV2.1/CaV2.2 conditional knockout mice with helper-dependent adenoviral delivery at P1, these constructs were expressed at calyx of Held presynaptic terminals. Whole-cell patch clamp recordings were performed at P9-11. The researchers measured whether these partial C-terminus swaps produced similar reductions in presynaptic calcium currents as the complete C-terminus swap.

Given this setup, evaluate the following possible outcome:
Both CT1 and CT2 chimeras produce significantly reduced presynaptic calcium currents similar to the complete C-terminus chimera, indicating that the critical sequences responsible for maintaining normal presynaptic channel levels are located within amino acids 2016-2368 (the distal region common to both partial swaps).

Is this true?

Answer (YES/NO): NO